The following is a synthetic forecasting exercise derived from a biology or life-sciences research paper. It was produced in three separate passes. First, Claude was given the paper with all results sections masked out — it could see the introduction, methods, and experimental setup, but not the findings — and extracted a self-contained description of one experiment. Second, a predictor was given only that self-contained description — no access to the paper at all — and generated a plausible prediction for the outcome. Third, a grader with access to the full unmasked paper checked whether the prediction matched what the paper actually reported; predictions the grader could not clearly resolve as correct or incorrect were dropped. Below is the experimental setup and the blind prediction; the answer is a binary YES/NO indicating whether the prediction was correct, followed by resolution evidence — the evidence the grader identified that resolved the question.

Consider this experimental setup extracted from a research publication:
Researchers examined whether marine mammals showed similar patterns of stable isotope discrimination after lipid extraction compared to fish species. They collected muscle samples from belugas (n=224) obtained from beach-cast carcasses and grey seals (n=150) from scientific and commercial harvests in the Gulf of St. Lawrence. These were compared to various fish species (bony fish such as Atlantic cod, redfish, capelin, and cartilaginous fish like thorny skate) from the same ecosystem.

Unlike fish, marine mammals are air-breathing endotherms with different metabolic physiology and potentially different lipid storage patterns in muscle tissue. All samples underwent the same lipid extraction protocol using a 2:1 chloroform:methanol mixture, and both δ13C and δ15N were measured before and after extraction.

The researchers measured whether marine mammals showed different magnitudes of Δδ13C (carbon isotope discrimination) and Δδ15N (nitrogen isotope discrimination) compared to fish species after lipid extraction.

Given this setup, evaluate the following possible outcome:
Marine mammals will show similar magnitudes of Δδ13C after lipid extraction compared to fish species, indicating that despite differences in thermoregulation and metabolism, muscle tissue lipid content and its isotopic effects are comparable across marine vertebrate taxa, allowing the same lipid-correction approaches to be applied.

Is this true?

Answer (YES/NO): NO